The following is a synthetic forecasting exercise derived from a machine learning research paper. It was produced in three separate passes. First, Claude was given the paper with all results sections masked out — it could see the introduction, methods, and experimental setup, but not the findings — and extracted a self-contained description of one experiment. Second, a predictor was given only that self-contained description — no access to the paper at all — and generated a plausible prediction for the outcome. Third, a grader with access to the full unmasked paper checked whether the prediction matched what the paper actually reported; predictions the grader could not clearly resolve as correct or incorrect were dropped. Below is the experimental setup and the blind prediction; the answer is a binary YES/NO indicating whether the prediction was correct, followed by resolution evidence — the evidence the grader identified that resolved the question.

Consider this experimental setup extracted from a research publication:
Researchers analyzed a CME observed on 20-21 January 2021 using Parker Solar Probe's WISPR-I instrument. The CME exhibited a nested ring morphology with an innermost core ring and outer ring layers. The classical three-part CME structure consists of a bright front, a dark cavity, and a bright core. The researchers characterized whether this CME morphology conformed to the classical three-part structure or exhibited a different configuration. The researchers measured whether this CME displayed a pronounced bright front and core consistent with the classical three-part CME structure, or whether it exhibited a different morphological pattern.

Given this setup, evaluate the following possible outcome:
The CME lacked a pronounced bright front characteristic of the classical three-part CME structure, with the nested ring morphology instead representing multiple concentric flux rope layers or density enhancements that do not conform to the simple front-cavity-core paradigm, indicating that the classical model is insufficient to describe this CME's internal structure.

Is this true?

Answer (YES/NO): YES